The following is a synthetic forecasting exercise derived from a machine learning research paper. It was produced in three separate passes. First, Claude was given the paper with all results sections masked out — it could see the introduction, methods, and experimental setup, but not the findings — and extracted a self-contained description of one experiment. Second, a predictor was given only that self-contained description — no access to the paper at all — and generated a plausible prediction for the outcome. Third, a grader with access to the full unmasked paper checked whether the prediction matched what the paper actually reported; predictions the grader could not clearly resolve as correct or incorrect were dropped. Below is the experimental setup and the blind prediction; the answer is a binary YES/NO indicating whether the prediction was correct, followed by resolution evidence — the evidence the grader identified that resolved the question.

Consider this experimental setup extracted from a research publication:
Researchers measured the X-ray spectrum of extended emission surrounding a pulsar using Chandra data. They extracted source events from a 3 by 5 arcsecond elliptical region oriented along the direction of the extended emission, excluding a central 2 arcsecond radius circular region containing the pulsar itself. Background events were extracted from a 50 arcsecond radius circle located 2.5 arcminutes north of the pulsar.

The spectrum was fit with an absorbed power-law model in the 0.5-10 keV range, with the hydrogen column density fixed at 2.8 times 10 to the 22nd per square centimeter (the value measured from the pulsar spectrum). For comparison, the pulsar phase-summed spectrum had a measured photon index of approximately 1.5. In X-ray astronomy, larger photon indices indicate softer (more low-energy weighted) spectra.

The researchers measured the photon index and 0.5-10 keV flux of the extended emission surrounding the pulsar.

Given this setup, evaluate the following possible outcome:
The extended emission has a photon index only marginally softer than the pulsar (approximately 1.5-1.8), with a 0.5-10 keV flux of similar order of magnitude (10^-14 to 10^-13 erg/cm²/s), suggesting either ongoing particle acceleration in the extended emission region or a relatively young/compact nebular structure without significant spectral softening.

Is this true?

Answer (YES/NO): YES